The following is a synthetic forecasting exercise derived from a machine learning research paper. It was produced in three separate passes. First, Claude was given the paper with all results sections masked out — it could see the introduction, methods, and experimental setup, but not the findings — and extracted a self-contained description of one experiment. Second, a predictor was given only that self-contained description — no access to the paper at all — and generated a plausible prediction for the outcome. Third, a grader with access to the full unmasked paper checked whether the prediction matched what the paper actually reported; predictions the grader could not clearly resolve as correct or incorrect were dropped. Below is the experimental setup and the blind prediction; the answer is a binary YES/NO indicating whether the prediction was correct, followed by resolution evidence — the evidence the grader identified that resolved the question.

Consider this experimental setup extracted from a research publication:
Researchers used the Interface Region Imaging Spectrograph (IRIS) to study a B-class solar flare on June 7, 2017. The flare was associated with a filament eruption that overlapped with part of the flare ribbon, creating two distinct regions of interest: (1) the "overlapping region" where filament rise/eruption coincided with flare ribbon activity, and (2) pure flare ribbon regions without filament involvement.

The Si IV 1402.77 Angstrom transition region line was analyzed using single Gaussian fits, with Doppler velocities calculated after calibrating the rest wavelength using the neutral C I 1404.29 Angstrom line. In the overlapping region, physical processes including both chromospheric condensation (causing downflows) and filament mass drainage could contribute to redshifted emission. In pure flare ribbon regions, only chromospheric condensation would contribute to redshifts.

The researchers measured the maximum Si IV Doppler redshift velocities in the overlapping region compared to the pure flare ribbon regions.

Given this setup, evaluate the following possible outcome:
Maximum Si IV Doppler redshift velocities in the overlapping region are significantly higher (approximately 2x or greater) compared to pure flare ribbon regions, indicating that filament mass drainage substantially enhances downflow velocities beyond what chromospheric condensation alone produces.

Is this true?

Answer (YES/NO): YES